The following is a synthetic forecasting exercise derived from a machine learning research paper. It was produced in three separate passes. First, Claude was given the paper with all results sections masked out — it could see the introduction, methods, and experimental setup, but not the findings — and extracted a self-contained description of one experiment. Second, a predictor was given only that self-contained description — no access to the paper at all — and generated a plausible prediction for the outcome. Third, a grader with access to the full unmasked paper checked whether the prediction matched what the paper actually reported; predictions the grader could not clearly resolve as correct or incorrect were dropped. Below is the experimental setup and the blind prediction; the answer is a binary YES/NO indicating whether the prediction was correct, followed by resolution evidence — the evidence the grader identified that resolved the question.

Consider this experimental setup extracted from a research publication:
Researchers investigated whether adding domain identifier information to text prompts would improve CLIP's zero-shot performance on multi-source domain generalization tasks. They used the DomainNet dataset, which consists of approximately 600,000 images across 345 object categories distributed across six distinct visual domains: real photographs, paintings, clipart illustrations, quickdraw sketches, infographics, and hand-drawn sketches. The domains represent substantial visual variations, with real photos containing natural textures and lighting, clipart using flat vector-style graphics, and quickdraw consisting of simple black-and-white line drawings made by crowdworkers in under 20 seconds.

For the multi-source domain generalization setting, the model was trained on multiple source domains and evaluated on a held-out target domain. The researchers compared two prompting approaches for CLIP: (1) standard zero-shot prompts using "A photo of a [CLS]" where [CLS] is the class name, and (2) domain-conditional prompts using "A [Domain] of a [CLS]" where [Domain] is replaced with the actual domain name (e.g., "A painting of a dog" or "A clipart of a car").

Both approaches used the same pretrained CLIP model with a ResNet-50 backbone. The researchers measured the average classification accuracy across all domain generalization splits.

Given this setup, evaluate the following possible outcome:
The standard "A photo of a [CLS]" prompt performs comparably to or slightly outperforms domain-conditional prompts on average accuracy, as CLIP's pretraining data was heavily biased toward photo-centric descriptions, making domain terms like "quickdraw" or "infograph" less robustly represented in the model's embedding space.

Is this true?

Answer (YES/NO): NO